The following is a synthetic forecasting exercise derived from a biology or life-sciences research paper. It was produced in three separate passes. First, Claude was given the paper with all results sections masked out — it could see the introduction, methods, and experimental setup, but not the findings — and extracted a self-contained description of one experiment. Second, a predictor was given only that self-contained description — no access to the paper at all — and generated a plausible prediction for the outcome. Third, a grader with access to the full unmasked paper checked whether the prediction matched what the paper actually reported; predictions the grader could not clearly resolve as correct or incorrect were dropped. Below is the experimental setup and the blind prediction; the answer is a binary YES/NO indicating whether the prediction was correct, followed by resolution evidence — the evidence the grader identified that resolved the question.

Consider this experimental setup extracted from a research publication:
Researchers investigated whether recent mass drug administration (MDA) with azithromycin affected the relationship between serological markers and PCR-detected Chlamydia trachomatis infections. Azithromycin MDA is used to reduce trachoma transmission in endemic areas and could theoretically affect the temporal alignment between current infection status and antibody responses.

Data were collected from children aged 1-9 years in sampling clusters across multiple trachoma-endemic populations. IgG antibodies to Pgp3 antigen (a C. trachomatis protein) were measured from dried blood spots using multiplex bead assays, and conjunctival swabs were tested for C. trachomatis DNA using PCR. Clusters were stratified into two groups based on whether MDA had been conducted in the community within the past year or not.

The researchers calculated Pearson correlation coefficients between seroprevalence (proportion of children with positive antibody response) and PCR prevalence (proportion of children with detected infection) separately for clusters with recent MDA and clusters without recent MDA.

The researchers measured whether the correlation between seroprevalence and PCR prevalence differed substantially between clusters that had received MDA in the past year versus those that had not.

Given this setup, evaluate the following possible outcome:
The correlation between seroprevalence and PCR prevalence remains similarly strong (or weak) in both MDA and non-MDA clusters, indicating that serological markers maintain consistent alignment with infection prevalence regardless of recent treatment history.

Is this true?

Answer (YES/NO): NO